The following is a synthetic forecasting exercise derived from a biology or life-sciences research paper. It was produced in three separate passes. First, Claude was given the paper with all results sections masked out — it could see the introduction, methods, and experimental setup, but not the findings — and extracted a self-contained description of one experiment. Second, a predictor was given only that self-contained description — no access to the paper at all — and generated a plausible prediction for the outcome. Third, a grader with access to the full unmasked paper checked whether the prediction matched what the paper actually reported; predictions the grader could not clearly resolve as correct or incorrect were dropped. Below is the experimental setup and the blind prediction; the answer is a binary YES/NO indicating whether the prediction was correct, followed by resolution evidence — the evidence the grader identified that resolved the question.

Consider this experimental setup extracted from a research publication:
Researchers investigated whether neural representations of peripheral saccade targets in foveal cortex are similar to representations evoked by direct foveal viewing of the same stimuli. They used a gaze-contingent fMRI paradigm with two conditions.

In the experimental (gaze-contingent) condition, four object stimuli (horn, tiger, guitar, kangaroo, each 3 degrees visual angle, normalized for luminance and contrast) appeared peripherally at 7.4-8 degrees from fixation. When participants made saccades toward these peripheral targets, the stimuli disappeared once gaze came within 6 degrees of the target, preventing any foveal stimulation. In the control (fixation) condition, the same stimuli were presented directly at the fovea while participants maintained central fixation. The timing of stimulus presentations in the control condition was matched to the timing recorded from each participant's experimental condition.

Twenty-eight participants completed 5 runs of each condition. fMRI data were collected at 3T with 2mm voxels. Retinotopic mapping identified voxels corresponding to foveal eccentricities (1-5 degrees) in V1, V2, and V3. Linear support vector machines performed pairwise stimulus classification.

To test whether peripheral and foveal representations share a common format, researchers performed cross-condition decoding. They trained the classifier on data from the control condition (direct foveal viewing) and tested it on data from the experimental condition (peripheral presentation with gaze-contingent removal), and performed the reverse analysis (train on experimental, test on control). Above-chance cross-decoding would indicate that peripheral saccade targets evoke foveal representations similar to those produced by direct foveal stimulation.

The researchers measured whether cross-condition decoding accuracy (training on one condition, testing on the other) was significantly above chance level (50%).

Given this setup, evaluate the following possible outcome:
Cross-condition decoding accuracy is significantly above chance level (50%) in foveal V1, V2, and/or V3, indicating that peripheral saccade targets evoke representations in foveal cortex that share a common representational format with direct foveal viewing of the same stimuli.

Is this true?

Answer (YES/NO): YES